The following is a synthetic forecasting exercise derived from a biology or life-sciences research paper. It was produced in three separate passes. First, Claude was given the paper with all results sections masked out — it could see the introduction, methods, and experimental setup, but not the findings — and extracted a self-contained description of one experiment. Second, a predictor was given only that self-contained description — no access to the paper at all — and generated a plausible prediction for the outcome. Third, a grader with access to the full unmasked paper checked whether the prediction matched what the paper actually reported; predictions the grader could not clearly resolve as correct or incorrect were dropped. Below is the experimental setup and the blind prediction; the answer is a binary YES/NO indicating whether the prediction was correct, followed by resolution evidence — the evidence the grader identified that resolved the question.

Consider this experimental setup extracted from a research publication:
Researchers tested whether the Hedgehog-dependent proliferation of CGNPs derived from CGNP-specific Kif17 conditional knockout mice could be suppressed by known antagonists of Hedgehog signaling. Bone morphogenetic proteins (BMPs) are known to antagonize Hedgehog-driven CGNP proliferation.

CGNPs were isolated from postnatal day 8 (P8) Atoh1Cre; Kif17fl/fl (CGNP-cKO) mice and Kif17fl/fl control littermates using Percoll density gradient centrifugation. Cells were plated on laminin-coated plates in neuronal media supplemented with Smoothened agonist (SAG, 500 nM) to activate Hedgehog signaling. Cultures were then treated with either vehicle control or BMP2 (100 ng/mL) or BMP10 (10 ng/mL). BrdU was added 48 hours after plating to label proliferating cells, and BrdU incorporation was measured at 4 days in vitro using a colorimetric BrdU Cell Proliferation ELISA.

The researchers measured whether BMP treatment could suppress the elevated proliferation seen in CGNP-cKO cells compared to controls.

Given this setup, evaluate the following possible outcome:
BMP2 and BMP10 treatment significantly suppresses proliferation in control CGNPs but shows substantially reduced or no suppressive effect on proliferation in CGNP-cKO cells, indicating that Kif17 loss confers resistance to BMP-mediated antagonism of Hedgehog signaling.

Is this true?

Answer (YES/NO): NO